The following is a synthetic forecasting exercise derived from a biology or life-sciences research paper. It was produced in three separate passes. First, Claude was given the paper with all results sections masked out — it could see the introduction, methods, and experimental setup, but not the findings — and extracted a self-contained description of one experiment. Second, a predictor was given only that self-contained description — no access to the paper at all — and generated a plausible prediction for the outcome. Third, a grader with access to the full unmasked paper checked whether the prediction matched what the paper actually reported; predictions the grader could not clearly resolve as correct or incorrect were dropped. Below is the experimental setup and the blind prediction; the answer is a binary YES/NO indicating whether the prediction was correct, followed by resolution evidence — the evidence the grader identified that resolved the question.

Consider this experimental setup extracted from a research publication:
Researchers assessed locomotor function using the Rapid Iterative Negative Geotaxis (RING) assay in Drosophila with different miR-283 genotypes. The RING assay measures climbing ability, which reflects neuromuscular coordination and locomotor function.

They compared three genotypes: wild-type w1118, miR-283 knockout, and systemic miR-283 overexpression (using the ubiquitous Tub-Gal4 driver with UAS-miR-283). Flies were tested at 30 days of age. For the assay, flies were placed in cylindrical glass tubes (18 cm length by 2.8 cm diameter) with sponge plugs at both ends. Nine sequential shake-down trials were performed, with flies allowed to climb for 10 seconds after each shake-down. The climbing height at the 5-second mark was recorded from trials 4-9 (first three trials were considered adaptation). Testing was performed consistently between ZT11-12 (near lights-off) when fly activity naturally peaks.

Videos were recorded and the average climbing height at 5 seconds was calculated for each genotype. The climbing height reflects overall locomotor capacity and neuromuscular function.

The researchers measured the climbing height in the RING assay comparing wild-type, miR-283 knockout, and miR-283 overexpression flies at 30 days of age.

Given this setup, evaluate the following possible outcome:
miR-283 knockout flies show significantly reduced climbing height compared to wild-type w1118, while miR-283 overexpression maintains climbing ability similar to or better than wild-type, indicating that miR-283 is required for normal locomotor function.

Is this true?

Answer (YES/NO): NO